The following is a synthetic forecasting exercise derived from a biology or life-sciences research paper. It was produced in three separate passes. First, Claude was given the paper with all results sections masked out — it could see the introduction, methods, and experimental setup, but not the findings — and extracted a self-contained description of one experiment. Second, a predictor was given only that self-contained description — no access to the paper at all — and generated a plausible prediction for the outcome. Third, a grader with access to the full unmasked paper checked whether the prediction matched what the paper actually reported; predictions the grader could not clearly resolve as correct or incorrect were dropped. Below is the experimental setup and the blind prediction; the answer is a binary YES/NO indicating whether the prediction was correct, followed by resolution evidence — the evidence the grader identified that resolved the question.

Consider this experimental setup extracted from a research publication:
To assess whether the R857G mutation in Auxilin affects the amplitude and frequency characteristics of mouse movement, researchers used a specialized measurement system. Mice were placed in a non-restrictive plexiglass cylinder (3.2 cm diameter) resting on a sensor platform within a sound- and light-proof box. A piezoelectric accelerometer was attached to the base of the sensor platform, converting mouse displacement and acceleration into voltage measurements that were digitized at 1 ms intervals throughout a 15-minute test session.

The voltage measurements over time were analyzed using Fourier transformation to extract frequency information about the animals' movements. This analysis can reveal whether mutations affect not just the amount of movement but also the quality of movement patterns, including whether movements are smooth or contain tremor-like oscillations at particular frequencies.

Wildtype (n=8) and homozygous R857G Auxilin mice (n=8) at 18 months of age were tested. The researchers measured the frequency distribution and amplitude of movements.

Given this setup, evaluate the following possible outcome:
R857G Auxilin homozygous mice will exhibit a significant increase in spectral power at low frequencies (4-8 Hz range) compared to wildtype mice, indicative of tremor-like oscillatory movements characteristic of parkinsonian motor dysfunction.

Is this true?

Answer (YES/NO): NO